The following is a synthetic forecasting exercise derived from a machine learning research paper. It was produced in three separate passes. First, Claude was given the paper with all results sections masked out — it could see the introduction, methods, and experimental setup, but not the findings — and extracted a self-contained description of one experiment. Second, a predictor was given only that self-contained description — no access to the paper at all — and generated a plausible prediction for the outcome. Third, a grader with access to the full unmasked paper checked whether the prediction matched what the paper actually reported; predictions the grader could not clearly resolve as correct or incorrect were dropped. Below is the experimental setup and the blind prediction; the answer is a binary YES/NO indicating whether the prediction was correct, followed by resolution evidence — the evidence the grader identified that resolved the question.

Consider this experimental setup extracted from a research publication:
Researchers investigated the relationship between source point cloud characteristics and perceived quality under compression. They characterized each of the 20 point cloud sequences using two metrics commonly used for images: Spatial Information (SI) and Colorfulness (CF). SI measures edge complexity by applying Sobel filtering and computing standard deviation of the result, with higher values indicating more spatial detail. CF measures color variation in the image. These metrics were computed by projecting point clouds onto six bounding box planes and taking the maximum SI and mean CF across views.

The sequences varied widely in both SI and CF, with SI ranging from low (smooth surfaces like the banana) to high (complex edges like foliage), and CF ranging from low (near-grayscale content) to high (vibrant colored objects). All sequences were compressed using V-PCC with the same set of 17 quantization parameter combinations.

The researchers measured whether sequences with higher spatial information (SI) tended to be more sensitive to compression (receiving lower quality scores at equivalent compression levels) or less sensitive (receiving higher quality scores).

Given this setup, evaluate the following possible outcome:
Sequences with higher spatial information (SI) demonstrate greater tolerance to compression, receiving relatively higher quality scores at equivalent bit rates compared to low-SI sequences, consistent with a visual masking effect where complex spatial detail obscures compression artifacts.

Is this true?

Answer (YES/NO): NO